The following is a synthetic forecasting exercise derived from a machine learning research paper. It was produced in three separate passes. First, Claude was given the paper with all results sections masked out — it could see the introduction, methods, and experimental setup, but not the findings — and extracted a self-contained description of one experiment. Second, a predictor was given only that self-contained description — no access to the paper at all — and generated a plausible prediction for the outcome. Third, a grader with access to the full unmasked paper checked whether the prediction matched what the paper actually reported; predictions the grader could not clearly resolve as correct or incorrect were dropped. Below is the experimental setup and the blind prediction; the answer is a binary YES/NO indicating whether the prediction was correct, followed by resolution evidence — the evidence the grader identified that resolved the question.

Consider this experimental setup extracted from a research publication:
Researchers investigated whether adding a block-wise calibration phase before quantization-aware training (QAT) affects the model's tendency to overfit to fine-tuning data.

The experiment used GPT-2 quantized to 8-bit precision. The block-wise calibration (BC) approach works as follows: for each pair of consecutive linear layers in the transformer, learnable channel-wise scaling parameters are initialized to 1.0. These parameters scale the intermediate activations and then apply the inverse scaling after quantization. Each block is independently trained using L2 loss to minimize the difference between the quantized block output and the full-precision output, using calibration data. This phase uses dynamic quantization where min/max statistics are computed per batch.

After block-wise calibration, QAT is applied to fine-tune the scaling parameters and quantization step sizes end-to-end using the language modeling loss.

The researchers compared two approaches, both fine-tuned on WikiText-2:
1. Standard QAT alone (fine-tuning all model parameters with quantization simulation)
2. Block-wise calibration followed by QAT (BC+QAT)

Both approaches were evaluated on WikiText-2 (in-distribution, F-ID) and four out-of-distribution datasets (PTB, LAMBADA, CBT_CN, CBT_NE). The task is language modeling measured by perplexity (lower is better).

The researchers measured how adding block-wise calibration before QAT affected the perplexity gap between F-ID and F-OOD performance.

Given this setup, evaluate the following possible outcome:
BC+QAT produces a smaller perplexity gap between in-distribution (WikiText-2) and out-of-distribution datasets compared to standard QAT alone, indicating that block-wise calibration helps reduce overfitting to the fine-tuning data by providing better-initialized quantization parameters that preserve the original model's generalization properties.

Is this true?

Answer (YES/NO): YES